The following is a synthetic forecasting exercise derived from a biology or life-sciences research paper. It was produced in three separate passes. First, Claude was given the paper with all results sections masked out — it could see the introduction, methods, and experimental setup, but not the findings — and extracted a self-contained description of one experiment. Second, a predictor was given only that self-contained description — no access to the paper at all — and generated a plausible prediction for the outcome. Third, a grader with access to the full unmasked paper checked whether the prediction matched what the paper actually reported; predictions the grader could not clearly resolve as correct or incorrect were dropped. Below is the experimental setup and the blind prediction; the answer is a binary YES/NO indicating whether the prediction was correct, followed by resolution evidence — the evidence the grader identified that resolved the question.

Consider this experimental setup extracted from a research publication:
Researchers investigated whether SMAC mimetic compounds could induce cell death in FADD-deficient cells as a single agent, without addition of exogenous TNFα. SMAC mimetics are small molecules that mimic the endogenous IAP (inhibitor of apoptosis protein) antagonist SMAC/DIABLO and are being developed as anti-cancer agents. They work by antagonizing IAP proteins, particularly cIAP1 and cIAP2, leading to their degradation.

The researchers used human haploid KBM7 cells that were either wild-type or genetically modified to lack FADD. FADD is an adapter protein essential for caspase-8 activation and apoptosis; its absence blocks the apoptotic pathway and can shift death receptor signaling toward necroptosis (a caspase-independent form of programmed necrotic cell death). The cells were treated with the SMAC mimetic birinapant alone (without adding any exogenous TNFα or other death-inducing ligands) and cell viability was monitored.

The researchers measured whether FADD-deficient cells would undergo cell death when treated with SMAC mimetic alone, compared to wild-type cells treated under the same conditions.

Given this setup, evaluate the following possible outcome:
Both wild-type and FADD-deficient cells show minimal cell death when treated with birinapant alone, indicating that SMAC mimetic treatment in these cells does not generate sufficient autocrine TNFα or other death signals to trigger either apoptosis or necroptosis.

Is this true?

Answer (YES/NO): NO